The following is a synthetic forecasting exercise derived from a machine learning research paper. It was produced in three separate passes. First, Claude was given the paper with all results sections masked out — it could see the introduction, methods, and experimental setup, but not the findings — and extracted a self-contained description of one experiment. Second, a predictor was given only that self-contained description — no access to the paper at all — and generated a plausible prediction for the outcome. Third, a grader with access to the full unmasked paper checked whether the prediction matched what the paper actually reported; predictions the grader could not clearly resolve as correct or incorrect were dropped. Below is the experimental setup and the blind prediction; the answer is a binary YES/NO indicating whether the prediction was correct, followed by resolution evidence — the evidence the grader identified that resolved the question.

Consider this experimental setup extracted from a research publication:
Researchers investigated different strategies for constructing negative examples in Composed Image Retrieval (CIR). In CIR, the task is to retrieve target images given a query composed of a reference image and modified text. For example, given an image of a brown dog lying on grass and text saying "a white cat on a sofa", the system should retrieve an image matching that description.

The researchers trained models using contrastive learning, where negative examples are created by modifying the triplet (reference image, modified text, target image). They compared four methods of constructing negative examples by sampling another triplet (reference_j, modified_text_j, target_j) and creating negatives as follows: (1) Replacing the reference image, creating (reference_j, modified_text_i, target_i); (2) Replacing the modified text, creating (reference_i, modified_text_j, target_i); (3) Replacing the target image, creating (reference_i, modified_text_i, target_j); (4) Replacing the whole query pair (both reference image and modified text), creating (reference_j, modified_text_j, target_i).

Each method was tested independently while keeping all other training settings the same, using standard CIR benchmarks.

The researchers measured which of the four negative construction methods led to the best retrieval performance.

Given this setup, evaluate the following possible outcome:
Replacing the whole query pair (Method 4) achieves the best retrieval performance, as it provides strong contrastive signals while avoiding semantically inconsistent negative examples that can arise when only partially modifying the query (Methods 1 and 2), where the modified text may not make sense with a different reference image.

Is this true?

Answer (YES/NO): NO